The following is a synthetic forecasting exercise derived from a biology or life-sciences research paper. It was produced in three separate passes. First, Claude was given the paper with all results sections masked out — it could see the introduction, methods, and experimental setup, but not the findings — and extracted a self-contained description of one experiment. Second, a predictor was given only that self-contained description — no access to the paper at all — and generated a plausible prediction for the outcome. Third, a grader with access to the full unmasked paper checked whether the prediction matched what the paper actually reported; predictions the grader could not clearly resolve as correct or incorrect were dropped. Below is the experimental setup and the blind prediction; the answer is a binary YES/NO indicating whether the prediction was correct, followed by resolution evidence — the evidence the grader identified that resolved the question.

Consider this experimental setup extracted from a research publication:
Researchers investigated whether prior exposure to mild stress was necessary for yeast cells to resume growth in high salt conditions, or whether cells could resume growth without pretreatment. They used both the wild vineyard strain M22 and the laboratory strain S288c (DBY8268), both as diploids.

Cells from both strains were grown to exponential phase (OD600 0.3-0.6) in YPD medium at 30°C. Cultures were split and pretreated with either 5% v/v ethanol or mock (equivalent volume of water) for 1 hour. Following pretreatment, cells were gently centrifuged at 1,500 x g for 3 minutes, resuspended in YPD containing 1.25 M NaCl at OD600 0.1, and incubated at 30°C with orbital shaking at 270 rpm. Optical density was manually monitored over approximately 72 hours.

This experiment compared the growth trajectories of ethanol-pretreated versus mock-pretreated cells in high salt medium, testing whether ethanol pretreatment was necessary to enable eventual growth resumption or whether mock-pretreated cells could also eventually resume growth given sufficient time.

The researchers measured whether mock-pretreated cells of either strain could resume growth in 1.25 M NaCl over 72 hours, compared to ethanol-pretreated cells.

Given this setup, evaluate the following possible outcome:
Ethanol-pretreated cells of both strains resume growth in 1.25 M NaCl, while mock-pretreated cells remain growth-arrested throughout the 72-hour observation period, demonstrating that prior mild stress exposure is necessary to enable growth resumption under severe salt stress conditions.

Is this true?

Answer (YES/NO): YES